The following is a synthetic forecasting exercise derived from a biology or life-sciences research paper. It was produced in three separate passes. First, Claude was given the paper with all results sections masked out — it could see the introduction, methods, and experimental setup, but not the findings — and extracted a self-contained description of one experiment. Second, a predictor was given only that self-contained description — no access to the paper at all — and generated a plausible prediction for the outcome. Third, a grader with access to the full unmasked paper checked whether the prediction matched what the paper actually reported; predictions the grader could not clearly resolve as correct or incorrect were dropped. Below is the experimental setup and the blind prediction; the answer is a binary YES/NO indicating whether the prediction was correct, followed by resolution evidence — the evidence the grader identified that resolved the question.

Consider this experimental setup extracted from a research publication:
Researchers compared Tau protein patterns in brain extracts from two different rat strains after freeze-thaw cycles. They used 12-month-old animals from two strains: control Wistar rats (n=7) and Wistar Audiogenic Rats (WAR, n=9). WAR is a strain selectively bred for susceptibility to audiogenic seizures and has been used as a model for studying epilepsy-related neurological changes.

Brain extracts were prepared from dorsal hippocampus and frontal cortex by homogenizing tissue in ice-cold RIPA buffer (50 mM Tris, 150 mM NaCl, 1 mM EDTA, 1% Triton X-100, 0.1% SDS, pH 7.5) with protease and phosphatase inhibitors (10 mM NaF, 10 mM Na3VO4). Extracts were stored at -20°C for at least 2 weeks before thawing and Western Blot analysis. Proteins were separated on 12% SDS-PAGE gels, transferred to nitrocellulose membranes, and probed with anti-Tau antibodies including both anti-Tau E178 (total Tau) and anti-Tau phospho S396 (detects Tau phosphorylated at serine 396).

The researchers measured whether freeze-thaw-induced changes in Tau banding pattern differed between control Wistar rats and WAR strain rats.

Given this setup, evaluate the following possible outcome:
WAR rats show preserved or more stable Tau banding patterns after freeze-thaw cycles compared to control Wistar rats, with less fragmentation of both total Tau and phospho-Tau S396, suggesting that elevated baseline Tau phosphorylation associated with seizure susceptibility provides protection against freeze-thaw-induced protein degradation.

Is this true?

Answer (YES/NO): NO